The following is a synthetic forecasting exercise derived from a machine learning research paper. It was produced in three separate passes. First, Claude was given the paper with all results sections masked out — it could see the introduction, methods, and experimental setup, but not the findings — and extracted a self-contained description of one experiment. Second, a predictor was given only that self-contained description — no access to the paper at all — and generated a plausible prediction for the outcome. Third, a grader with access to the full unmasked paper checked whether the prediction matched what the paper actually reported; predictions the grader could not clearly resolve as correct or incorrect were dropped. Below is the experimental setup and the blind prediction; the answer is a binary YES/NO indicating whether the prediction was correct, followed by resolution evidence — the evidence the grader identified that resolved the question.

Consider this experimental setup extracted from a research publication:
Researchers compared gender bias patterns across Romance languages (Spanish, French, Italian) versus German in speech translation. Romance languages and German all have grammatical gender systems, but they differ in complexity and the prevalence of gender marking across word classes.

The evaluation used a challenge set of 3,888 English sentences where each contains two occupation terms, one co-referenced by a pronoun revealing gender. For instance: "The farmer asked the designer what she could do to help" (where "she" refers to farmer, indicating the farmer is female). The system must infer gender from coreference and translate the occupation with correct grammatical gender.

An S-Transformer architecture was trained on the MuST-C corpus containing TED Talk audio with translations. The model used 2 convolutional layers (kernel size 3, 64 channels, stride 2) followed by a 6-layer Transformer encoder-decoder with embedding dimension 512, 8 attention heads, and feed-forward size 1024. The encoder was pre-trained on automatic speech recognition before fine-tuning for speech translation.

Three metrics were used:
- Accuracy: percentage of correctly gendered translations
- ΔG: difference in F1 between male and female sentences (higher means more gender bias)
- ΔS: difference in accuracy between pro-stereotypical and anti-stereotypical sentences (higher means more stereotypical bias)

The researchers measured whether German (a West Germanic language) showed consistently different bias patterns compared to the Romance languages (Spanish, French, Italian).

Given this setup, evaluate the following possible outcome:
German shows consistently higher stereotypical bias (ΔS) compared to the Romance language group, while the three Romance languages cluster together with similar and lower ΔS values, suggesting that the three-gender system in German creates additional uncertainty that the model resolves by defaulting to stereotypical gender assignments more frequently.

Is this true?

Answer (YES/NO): NO